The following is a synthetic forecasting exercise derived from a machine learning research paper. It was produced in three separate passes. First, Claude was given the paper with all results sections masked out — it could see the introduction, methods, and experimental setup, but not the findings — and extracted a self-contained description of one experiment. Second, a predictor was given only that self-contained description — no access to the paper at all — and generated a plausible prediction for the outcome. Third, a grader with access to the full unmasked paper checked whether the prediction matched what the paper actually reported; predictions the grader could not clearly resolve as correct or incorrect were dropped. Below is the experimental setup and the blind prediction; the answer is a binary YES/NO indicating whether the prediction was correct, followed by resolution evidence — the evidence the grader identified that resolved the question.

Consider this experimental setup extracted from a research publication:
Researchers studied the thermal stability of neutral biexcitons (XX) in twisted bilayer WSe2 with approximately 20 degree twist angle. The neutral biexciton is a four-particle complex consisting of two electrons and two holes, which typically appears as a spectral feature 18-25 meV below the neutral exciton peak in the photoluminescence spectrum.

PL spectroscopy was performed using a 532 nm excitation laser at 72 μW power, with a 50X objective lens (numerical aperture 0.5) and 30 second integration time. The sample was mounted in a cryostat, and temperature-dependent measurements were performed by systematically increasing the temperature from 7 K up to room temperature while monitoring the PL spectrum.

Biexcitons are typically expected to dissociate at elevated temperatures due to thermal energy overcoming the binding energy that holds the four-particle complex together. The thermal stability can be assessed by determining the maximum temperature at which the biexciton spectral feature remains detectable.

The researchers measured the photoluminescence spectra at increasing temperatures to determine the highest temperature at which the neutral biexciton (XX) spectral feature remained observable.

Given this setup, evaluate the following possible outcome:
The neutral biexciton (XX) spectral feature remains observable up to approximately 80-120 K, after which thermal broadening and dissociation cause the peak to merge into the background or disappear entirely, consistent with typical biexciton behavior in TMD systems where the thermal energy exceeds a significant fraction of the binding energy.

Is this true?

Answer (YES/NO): NO